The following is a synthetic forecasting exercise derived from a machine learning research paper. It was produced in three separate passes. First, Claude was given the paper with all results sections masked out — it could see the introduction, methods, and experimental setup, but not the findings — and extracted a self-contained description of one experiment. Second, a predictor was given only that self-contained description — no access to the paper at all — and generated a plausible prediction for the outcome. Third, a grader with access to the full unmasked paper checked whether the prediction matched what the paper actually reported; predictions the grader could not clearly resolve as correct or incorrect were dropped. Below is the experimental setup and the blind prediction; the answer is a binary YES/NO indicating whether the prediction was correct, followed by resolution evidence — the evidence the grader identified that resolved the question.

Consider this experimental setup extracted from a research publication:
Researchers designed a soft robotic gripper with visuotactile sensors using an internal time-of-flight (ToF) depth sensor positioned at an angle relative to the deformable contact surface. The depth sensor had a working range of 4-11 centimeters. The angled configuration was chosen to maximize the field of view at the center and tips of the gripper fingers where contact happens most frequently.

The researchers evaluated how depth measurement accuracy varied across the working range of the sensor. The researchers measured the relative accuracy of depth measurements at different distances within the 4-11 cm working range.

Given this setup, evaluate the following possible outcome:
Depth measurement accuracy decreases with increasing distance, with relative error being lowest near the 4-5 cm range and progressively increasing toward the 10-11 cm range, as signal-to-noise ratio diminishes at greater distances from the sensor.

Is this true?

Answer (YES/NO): NO